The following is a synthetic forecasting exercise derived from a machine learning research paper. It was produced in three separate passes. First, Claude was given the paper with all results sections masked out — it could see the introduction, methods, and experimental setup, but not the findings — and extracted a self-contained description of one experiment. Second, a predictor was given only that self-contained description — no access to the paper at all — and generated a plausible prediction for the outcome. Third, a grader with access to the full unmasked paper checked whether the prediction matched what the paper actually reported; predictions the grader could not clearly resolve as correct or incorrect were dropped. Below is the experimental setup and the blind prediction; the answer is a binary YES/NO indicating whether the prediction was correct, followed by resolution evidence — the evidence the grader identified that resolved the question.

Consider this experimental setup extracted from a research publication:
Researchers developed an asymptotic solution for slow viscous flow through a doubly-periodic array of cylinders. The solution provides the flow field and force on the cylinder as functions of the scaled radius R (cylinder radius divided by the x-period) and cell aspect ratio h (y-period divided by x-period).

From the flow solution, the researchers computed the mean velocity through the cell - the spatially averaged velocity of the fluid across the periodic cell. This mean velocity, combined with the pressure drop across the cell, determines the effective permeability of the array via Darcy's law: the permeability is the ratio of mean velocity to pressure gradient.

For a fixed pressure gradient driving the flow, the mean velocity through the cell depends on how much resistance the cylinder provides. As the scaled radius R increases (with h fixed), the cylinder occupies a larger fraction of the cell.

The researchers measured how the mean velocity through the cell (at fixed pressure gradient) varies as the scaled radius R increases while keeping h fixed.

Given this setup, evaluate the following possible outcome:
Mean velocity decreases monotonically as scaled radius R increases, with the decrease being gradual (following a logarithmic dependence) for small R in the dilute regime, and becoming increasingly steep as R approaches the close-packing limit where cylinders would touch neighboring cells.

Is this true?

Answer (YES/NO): NO